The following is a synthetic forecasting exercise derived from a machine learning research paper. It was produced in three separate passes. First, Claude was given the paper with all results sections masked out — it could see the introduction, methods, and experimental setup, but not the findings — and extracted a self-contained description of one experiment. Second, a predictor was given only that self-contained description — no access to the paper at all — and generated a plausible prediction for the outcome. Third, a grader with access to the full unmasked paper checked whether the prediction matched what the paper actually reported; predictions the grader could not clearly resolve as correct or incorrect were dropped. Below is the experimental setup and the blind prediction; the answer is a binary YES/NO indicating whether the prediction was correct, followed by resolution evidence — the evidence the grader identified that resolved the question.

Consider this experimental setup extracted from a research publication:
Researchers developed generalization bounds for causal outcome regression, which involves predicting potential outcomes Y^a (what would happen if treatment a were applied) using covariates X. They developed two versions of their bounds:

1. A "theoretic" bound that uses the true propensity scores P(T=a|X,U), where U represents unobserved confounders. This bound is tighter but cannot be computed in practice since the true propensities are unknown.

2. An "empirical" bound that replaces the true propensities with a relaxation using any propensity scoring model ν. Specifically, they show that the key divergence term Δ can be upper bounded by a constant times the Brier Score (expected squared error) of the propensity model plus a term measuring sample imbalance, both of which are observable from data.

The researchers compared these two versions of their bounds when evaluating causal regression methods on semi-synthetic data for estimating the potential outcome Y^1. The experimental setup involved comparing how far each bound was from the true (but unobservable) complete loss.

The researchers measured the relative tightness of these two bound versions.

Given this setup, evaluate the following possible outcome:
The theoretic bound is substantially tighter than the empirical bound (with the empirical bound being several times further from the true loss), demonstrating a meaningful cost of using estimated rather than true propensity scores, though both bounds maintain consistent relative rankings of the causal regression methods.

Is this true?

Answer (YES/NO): NO